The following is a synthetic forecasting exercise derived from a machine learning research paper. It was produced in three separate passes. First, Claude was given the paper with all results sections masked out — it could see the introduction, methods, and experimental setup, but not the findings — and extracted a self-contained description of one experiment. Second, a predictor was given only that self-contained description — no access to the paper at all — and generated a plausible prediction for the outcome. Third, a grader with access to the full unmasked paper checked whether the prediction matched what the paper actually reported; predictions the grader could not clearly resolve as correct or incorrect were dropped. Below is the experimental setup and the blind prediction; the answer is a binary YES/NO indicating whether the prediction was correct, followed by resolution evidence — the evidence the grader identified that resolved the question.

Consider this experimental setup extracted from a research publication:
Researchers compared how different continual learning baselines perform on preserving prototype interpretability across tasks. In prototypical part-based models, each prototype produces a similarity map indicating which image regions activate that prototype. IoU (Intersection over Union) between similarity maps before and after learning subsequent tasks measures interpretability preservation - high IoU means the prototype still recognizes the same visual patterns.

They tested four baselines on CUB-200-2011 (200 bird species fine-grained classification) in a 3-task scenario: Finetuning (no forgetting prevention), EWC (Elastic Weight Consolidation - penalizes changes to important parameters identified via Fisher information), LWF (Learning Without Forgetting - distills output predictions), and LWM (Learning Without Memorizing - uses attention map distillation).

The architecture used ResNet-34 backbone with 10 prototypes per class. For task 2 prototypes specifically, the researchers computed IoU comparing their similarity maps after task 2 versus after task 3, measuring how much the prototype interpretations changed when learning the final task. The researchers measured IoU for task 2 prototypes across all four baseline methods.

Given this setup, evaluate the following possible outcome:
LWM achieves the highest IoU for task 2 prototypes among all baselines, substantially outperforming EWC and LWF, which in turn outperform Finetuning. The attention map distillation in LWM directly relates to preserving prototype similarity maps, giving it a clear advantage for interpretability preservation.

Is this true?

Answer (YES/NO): NO